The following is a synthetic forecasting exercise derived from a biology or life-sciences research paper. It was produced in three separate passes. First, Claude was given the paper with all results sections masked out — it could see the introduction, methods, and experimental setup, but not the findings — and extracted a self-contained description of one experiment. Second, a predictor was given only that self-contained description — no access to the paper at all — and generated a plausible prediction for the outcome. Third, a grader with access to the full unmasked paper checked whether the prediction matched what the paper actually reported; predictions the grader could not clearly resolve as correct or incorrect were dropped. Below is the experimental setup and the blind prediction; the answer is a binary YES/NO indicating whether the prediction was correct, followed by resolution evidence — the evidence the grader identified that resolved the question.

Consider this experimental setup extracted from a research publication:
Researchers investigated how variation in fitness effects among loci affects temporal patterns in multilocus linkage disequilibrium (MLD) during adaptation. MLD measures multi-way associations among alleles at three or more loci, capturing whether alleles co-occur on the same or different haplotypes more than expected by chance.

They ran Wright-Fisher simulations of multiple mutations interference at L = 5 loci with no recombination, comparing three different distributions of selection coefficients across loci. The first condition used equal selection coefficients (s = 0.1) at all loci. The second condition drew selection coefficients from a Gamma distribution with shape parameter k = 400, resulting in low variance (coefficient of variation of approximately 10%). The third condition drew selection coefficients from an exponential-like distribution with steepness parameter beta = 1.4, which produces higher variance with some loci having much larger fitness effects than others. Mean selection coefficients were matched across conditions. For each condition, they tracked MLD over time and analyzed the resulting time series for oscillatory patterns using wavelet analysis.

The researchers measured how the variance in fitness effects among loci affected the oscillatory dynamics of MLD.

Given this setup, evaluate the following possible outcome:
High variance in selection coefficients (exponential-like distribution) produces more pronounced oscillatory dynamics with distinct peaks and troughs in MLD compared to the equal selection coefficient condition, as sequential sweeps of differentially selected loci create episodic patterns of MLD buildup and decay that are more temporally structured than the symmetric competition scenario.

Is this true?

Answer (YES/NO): NO